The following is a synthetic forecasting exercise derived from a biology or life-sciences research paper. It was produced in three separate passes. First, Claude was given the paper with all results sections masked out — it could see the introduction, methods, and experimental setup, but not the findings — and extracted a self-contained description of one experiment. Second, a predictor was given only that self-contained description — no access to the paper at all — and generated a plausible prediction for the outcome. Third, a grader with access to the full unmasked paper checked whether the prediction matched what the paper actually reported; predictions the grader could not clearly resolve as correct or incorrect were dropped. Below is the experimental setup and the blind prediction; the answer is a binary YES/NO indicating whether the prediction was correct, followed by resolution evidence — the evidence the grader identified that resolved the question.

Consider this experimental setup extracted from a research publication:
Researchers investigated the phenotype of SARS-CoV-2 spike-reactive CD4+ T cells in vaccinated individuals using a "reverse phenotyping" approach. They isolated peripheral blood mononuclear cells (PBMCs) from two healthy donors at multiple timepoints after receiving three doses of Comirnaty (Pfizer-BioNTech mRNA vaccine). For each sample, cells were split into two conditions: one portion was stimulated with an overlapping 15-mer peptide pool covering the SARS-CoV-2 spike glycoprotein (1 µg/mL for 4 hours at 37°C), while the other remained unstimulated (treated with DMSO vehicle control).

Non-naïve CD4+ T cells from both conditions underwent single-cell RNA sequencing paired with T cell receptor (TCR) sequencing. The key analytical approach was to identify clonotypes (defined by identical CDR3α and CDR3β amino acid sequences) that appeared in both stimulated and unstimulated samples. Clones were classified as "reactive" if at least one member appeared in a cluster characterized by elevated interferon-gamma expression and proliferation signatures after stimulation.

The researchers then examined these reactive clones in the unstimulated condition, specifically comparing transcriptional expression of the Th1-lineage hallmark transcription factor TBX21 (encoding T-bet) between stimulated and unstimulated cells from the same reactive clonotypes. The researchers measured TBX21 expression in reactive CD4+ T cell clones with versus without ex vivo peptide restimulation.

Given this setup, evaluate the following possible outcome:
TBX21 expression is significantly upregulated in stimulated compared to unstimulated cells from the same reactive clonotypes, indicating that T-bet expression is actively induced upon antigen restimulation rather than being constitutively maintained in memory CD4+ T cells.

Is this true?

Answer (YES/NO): YES